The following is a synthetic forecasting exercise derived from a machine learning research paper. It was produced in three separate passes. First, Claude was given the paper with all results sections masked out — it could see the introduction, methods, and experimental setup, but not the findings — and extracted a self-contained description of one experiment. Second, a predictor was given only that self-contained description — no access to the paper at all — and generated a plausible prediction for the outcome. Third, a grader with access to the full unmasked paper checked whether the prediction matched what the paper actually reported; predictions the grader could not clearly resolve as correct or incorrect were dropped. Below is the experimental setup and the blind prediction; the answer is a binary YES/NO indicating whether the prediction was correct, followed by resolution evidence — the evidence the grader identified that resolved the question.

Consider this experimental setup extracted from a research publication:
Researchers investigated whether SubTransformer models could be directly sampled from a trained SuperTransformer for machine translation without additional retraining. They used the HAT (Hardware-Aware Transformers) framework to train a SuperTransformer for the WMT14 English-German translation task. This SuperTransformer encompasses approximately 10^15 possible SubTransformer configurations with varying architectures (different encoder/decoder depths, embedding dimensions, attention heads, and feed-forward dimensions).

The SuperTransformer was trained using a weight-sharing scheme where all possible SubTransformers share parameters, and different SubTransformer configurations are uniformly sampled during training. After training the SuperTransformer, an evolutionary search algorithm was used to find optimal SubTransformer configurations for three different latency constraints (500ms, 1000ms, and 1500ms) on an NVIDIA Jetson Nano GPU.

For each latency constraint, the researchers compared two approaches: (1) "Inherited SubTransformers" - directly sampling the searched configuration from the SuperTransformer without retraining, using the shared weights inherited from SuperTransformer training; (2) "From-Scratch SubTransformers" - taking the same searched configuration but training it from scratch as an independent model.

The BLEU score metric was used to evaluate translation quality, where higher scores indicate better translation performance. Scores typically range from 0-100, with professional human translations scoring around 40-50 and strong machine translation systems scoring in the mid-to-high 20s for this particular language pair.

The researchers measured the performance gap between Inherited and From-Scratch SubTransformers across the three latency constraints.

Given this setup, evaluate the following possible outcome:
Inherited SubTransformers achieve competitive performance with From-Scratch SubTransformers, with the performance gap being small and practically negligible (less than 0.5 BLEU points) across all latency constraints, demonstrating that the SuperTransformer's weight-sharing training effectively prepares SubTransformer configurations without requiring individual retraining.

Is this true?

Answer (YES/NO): NO